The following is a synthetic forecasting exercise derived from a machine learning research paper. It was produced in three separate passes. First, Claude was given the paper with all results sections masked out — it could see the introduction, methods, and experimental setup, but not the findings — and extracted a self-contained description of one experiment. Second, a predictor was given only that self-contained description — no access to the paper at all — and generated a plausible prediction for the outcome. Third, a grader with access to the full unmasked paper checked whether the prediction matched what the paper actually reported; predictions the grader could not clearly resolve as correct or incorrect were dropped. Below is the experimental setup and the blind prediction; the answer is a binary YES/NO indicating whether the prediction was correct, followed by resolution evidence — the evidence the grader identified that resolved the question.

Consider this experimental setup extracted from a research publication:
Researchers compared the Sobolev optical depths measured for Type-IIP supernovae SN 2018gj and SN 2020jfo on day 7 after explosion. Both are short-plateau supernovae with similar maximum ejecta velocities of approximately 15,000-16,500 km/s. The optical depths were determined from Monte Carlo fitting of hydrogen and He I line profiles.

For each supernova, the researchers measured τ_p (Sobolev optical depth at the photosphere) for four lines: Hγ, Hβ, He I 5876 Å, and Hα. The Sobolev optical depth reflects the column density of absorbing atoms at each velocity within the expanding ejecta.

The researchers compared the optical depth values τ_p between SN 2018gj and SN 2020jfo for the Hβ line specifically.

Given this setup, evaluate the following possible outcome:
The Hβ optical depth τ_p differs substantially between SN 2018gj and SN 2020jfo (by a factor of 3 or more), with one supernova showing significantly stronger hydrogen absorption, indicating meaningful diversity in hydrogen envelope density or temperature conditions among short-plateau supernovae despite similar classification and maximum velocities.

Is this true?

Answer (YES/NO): NO